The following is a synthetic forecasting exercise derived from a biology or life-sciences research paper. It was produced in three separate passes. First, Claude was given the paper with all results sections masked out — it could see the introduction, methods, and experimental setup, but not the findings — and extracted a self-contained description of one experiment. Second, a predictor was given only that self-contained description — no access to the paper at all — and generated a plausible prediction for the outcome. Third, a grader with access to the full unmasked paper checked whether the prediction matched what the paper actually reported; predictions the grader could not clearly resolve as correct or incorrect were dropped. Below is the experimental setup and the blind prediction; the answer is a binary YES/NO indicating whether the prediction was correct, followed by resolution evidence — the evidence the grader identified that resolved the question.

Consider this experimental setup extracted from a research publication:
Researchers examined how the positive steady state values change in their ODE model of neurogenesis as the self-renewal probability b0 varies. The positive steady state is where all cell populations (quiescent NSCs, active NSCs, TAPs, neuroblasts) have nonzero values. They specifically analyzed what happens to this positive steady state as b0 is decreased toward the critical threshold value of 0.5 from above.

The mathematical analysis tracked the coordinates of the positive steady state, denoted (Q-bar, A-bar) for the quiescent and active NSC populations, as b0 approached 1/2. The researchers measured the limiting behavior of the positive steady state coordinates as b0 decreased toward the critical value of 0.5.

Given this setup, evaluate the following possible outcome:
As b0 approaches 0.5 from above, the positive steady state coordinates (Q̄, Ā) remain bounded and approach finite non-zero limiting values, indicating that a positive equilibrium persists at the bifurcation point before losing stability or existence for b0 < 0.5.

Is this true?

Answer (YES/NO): NO